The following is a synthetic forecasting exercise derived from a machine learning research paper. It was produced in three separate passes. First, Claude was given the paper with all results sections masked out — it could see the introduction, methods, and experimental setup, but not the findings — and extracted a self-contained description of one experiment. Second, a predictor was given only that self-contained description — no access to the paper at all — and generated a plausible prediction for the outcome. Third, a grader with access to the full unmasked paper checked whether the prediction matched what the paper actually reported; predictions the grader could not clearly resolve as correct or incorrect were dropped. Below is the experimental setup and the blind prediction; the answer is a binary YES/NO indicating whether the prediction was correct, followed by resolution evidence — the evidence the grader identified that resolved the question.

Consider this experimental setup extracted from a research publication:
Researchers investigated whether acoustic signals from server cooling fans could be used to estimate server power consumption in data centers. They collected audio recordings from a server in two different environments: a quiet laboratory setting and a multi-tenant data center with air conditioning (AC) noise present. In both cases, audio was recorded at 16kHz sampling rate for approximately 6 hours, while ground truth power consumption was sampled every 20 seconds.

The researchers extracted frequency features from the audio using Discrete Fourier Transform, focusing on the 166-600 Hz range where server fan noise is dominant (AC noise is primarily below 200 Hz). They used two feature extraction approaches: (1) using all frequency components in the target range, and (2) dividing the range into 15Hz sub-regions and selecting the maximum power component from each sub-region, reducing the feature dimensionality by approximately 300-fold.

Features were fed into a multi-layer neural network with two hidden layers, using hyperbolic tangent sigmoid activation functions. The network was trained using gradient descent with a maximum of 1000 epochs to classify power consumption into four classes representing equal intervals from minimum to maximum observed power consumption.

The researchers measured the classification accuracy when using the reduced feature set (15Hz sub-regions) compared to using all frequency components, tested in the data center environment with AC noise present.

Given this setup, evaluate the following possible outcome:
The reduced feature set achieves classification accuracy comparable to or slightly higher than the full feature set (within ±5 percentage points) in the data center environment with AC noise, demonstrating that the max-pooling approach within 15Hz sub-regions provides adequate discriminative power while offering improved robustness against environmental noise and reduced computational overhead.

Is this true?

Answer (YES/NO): NO